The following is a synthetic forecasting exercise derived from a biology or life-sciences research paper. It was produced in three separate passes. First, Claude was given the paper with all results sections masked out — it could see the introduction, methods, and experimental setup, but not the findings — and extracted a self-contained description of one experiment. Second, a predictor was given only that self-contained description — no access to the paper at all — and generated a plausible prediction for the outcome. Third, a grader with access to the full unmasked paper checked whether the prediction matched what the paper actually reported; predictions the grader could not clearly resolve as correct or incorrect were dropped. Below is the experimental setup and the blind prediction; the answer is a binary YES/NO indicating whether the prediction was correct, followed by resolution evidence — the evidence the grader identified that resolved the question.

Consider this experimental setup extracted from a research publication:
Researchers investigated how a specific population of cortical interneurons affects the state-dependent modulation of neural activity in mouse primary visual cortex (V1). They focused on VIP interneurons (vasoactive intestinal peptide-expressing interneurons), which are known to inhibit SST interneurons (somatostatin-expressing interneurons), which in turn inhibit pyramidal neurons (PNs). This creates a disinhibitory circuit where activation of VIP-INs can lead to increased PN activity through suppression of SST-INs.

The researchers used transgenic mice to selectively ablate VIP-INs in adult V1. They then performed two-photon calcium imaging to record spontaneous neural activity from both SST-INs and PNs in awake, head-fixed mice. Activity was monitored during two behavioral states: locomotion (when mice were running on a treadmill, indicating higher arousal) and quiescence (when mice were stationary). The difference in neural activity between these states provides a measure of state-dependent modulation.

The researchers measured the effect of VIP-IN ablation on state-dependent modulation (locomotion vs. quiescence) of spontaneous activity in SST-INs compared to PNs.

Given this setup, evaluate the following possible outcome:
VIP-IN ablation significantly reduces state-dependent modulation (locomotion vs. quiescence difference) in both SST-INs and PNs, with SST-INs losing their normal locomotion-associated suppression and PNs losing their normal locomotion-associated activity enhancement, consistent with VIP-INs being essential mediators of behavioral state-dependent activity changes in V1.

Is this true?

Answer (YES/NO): NO